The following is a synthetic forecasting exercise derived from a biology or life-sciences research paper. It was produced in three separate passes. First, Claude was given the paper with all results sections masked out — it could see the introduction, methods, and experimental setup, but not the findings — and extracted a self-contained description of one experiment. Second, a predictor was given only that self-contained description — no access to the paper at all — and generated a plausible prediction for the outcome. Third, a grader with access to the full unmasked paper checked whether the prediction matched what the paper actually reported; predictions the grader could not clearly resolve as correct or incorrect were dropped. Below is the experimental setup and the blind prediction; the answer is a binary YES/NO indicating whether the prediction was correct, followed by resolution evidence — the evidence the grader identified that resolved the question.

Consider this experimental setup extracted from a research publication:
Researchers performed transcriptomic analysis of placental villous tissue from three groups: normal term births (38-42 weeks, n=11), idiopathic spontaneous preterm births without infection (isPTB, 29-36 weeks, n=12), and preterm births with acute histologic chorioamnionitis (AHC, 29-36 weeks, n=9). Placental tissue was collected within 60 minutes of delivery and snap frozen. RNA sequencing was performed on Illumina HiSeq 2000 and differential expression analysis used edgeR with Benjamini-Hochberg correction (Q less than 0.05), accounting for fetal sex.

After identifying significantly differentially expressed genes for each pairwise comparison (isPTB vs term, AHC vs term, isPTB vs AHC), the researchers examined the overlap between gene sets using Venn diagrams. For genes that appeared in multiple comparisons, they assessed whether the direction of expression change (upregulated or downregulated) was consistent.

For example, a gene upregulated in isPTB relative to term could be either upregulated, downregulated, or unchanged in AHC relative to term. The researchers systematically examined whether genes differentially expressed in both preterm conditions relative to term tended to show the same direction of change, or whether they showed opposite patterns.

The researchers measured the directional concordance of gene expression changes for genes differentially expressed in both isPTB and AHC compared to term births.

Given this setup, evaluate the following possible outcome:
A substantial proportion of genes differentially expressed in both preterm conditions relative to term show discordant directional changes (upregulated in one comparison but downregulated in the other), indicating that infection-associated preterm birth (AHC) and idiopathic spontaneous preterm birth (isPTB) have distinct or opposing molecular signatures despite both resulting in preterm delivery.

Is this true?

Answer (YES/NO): NO